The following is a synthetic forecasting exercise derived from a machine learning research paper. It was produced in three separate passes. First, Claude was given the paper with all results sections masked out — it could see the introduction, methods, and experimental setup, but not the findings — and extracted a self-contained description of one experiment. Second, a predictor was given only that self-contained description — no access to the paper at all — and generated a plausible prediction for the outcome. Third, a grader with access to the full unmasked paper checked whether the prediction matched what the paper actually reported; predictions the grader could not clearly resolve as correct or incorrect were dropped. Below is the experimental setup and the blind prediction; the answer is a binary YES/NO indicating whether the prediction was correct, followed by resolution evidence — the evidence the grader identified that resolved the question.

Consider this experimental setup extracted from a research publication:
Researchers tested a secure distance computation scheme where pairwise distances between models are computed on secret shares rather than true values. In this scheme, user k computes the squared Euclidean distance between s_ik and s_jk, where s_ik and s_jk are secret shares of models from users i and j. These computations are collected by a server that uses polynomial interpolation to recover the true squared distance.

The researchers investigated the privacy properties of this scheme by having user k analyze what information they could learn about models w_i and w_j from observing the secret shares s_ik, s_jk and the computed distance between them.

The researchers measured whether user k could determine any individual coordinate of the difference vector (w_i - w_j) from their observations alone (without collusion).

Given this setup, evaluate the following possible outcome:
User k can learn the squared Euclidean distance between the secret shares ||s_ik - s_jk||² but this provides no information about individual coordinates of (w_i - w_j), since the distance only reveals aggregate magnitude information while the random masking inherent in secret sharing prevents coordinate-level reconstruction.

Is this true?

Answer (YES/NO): YES